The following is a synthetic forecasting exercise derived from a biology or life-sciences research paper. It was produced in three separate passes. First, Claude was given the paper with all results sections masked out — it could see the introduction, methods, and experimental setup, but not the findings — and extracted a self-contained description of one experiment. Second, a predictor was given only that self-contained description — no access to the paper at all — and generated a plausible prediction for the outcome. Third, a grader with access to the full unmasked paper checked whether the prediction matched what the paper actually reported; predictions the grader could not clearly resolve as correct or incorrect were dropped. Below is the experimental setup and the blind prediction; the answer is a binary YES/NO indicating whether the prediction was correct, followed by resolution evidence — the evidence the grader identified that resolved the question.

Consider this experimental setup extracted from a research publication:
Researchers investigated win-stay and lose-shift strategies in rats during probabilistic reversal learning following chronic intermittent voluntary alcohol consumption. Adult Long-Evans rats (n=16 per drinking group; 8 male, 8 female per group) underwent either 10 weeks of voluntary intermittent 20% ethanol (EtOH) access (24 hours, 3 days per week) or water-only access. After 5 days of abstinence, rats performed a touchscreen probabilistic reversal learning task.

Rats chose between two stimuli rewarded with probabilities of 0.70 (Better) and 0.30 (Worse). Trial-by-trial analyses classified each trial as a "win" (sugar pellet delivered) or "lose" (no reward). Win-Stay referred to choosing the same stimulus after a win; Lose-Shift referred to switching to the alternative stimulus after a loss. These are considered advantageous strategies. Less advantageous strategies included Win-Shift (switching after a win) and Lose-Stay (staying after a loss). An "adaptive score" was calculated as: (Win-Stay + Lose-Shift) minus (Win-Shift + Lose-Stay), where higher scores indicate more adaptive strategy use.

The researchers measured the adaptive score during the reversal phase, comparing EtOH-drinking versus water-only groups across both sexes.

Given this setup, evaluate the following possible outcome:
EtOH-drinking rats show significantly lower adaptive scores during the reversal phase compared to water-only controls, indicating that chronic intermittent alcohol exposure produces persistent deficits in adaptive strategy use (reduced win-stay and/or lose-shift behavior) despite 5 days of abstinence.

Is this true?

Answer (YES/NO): NO